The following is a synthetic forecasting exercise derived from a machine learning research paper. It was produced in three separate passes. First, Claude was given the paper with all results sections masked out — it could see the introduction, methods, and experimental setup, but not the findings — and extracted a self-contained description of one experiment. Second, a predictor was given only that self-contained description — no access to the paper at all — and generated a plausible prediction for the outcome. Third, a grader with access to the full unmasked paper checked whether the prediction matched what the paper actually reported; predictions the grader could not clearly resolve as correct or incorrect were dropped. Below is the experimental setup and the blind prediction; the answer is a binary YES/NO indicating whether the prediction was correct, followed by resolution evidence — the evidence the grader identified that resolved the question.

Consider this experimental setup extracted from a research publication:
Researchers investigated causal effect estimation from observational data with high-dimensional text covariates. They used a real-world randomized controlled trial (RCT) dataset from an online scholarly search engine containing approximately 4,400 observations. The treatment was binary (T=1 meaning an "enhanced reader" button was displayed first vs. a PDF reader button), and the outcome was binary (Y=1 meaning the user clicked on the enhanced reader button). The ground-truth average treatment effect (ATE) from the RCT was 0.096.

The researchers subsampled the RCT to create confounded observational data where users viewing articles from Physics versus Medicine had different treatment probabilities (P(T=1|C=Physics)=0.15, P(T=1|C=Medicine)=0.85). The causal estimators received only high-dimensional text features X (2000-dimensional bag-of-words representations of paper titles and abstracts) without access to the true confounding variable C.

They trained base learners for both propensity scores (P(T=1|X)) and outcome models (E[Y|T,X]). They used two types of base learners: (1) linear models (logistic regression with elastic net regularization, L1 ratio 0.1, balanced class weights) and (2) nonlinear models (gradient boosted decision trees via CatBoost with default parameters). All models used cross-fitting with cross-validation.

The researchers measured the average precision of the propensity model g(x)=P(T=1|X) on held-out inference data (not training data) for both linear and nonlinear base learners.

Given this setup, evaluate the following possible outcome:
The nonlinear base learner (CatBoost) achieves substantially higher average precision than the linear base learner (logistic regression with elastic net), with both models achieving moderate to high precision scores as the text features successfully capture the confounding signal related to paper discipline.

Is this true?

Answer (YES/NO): NO